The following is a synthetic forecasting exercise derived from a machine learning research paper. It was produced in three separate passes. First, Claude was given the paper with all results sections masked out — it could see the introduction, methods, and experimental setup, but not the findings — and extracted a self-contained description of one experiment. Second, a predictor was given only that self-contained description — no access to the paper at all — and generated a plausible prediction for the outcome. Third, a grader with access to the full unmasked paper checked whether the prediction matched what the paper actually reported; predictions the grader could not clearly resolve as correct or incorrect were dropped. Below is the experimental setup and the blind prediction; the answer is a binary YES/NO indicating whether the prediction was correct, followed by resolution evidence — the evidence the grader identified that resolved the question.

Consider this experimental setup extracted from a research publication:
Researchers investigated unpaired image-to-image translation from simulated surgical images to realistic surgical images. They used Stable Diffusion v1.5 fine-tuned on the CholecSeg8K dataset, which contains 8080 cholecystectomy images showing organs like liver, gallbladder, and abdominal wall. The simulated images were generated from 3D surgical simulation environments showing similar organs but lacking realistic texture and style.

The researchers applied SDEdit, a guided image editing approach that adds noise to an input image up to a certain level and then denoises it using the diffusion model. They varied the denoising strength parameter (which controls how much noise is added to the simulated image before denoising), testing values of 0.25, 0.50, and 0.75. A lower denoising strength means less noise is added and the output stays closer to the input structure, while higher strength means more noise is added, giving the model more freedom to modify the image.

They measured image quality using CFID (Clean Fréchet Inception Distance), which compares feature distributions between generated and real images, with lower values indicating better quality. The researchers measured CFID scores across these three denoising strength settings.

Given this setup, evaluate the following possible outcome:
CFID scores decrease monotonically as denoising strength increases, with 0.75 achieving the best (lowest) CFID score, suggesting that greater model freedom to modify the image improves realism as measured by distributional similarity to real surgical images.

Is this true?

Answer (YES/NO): YES